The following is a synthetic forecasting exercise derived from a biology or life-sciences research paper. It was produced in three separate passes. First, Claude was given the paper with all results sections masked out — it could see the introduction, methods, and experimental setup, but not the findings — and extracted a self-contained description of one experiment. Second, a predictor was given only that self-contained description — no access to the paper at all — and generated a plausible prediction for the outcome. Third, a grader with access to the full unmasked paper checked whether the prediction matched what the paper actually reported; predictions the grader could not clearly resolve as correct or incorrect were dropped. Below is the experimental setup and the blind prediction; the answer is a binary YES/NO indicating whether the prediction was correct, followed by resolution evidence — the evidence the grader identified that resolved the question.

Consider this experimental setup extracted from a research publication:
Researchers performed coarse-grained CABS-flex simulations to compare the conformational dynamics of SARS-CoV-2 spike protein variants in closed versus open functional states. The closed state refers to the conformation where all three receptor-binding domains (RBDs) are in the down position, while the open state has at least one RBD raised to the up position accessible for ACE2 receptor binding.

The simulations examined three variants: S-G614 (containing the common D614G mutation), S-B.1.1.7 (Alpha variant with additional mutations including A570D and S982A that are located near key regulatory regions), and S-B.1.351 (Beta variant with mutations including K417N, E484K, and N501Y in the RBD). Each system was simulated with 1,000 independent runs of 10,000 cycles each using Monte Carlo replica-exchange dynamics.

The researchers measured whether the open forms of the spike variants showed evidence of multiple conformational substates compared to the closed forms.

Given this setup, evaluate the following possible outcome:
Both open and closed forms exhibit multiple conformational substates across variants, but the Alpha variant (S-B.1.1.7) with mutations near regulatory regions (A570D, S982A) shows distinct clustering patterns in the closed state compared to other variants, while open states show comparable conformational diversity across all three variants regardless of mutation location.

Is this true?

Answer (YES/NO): NO